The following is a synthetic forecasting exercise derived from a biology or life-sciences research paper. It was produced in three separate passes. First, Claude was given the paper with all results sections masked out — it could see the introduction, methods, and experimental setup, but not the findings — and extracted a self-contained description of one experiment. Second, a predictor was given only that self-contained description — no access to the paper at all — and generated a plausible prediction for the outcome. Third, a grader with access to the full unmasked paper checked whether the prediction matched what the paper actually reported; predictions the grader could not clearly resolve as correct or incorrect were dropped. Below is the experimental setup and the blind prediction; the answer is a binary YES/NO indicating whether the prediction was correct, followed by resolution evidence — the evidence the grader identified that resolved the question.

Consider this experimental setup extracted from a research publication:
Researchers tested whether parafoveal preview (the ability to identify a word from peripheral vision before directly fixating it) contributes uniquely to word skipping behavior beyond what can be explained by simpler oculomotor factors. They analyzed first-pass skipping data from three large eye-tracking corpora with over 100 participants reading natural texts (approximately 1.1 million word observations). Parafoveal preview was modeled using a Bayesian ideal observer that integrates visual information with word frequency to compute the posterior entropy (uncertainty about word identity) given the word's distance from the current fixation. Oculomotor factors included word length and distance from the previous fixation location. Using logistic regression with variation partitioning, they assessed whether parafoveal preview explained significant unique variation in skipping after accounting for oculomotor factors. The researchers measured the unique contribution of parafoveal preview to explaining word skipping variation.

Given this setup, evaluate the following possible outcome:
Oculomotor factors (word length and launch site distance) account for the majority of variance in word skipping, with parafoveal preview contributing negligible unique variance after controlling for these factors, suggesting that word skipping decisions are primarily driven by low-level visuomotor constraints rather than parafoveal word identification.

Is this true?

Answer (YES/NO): YES